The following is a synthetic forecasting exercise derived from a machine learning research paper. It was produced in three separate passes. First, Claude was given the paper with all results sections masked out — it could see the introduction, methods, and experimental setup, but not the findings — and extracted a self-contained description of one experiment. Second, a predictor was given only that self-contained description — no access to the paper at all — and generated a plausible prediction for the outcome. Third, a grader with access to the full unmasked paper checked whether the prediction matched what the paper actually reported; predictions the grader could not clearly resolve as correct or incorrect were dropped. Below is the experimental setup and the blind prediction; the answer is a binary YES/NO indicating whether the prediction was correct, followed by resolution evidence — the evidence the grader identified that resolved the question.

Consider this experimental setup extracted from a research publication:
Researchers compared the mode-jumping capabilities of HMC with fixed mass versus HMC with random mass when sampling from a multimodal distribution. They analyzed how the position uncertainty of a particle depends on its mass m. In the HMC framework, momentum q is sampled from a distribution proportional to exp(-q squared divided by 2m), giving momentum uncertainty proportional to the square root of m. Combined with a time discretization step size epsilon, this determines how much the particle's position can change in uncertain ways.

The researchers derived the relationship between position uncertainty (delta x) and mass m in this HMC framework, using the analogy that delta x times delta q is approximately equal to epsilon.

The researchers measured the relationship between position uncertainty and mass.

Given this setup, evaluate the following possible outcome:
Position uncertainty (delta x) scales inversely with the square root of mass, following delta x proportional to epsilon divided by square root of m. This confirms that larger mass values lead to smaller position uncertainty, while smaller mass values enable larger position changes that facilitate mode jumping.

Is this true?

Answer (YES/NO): YES